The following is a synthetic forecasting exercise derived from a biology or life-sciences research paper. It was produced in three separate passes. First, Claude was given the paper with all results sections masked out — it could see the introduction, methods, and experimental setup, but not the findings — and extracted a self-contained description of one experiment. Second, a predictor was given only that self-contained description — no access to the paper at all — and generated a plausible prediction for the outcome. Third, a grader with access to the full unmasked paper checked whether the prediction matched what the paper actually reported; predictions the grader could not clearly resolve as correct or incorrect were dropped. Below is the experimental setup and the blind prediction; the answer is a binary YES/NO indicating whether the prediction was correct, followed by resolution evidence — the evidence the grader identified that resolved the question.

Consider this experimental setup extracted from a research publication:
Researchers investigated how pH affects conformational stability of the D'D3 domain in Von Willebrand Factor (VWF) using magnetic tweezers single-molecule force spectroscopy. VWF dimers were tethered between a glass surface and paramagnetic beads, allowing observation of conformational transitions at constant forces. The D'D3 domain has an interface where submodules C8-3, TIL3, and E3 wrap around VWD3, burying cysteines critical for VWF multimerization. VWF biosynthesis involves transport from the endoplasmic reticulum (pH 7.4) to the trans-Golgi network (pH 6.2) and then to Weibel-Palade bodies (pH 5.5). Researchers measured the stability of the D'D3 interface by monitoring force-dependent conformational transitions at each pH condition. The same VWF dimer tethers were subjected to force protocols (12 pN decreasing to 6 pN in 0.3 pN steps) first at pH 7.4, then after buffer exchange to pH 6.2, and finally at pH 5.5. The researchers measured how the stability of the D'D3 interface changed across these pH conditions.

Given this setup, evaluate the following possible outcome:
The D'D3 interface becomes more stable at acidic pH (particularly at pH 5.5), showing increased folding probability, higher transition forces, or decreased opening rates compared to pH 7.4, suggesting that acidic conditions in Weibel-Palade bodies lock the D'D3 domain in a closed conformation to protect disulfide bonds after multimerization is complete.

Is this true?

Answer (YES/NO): NO